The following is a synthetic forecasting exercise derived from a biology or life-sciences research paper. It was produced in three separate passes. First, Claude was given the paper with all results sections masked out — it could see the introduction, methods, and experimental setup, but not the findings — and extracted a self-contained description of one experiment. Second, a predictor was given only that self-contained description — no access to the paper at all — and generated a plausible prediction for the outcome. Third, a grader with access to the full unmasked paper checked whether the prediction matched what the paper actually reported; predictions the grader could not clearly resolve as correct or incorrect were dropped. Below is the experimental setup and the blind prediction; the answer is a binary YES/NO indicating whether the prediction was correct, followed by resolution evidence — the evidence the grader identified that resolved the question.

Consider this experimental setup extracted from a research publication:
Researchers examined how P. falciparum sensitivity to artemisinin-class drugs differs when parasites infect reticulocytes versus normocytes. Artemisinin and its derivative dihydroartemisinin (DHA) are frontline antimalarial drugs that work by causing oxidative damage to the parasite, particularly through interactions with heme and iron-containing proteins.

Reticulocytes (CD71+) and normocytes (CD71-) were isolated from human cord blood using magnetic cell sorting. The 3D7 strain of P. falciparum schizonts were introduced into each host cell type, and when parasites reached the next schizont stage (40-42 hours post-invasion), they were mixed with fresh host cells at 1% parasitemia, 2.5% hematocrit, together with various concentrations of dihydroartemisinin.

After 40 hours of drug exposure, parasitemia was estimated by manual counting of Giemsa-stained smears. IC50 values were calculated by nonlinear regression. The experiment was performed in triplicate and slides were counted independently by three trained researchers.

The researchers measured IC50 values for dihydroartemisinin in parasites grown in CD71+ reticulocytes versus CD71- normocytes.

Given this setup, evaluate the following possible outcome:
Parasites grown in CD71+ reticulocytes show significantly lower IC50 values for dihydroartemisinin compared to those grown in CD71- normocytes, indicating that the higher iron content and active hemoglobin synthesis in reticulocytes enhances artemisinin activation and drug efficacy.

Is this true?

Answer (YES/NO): NO